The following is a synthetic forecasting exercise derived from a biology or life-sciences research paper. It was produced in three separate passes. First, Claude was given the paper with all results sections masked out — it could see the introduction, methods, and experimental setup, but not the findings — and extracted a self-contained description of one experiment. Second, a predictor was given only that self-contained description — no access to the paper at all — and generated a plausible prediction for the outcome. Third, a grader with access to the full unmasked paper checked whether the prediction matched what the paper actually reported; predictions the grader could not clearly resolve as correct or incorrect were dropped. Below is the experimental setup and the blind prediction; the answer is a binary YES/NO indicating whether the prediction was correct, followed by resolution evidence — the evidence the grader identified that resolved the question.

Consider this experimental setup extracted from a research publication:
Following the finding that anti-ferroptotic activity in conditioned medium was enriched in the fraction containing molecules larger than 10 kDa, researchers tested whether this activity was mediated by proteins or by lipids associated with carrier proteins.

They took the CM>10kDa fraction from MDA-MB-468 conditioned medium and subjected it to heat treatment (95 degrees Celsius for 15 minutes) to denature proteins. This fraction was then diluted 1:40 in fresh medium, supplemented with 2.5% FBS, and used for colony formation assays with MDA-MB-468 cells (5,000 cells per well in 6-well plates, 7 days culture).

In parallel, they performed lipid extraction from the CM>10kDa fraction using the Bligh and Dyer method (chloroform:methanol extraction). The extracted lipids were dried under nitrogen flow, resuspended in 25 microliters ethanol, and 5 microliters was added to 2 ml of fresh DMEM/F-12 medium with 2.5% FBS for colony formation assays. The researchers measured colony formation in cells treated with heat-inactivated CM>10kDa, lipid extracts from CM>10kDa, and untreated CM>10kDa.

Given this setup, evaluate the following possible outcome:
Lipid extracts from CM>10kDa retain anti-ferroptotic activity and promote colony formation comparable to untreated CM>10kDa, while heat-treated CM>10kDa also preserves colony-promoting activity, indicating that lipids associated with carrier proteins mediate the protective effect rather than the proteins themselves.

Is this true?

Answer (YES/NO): YES